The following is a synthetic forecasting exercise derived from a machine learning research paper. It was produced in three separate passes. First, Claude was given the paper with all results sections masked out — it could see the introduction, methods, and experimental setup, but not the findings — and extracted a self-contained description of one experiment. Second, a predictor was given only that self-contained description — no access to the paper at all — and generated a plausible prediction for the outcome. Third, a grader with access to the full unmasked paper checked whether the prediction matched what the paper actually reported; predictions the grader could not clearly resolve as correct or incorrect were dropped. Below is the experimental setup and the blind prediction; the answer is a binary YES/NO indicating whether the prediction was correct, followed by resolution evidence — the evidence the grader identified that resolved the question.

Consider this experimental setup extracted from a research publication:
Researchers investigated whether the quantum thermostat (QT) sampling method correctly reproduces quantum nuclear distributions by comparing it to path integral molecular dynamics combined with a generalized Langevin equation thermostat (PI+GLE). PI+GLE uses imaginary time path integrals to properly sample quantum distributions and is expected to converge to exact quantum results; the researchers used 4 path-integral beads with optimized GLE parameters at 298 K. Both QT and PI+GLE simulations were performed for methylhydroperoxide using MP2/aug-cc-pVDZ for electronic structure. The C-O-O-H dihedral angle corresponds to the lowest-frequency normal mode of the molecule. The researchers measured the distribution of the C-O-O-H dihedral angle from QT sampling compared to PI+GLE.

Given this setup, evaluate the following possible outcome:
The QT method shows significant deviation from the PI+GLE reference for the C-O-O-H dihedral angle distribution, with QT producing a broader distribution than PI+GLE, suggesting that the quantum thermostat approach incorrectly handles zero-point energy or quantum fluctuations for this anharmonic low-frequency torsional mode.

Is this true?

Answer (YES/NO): NO